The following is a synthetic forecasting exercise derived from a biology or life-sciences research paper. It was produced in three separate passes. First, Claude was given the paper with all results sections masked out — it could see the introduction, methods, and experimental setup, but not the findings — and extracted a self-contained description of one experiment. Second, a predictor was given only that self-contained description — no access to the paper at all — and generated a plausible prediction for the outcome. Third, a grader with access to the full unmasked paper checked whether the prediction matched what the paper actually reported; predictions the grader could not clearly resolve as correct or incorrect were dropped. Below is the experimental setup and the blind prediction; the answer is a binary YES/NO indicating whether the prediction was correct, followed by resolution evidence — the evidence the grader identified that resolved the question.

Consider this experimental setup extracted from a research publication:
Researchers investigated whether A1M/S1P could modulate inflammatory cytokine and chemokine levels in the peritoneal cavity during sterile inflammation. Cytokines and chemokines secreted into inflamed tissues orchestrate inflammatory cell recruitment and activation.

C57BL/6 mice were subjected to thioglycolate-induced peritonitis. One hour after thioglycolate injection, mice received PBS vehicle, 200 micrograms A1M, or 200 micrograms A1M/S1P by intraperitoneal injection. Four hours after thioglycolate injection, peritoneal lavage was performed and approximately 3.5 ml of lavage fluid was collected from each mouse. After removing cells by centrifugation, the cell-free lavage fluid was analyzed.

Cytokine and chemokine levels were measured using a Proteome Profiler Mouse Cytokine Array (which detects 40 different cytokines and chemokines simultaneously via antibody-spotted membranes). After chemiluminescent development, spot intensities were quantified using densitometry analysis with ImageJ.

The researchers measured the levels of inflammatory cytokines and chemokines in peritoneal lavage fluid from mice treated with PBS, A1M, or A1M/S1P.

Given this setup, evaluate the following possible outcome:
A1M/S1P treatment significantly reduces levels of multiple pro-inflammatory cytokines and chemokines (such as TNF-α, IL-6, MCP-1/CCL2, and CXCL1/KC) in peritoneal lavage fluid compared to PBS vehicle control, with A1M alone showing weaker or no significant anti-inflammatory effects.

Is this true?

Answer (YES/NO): YES